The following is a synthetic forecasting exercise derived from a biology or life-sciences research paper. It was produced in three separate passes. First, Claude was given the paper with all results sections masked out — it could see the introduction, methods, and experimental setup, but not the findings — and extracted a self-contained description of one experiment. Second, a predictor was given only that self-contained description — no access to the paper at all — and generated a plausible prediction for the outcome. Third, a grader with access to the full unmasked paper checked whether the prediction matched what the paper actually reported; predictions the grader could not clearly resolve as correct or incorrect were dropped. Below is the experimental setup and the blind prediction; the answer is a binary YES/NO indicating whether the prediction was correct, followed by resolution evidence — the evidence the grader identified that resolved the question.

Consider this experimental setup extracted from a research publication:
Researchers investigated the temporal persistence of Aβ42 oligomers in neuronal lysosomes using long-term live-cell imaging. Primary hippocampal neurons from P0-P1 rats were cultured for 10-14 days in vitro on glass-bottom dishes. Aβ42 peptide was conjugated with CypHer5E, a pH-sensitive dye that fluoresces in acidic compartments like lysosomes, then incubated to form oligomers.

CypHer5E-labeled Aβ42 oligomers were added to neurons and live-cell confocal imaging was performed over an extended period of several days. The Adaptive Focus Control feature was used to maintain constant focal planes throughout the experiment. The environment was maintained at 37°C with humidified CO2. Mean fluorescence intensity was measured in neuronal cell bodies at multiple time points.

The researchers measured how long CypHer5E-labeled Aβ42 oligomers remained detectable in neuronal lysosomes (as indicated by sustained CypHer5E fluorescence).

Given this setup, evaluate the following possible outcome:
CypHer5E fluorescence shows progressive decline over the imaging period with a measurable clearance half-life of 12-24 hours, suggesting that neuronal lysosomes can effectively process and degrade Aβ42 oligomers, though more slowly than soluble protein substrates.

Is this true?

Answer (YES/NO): NO